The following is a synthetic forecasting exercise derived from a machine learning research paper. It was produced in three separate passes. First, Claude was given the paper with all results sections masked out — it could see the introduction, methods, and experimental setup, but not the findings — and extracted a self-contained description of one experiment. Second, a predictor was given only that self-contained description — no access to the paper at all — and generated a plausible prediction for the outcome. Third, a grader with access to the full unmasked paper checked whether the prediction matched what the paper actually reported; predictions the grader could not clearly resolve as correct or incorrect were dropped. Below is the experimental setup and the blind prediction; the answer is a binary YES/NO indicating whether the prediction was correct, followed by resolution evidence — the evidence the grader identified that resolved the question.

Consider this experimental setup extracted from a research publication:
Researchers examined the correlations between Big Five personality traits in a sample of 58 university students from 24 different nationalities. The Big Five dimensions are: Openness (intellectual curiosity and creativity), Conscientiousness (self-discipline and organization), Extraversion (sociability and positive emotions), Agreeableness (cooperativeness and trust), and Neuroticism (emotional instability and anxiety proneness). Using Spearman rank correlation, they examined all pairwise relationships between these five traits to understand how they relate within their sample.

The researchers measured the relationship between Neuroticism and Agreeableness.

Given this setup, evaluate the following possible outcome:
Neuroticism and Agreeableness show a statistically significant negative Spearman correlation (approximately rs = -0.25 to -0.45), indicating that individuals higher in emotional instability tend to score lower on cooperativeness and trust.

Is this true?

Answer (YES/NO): YES